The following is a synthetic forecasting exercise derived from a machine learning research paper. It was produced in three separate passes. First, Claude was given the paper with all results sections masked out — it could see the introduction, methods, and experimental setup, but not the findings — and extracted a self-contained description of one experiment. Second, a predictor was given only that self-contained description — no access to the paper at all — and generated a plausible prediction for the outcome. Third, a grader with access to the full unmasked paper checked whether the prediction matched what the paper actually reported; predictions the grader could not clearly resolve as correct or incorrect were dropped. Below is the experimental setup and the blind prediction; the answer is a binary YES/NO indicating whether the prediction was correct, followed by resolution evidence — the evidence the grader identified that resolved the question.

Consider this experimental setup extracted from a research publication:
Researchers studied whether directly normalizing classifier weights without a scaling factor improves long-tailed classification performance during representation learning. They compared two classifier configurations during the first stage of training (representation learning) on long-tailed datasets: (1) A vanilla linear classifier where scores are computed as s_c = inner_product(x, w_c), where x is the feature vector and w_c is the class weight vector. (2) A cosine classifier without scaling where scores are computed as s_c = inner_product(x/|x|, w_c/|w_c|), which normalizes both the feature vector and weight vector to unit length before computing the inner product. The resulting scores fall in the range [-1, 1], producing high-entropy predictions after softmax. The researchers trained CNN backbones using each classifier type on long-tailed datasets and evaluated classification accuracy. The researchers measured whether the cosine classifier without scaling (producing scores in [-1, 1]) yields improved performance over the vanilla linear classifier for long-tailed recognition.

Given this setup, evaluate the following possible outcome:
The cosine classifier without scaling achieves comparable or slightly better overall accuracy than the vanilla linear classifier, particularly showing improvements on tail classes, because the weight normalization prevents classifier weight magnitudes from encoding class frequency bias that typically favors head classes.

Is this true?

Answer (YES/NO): NO